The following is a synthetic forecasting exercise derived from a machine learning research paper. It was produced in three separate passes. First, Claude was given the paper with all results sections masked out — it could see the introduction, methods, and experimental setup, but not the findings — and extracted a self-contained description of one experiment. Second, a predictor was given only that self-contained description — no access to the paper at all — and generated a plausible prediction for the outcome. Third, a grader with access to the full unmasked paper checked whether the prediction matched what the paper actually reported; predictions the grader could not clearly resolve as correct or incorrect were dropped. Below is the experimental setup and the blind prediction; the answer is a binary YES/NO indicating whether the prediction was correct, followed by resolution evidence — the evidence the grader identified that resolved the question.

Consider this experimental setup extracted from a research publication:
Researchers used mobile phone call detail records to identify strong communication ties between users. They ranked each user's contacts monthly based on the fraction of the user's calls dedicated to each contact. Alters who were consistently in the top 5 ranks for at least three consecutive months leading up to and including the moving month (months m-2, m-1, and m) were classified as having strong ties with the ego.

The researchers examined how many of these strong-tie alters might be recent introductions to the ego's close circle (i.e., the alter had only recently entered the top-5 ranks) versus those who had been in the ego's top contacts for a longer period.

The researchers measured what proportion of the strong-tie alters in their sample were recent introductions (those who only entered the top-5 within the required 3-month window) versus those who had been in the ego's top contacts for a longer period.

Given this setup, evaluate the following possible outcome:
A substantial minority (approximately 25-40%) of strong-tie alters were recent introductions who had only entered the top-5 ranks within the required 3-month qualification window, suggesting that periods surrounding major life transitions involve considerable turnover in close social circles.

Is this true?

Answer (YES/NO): NO